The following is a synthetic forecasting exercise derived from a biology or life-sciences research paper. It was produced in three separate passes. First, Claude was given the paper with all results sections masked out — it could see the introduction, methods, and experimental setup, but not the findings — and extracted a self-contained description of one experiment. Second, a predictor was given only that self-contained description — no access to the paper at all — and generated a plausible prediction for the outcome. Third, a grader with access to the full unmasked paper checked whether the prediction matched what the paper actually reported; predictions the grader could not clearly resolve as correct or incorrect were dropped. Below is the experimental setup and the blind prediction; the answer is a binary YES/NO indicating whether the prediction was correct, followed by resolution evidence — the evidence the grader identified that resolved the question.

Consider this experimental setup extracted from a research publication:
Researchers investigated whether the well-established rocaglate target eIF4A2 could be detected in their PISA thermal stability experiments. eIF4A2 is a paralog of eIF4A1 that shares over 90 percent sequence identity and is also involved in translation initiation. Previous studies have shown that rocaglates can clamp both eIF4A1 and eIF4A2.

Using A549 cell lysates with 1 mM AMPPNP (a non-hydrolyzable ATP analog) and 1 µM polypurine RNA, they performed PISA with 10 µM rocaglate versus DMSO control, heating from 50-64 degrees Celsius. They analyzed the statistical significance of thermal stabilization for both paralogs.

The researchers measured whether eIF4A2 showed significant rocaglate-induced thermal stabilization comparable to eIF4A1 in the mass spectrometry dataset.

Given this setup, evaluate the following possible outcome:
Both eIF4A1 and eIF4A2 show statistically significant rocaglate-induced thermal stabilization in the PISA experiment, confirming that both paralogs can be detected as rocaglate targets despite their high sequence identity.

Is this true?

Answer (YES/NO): YES